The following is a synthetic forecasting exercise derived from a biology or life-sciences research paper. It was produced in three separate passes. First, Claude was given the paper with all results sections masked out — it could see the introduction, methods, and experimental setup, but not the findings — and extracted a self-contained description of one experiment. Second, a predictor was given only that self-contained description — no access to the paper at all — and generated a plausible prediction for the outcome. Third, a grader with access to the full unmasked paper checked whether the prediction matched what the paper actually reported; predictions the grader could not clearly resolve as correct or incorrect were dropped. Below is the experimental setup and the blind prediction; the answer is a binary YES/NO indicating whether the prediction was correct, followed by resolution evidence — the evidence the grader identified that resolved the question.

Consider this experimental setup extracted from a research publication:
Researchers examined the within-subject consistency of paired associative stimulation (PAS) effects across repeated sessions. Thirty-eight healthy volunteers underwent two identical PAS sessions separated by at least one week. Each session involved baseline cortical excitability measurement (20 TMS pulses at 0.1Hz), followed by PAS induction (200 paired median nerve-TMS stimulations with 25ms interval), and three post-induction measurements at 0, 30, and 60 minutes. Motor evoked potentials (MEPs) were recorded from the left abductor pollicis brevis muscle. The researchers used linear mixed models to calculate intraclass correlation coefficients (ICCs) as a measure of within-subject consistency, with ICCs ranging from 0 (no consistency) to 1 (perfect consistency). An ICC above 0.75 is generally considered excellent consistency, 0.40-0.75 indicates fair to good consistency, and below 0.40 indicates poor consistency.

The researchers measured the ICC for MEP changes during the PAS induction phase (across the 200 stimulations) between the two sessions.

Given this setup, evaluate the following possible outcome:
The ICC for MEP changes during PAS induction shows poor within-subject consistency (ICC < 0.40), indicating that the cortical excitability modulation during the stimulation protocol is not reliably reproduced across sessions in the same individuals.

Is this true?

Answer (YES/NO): YES